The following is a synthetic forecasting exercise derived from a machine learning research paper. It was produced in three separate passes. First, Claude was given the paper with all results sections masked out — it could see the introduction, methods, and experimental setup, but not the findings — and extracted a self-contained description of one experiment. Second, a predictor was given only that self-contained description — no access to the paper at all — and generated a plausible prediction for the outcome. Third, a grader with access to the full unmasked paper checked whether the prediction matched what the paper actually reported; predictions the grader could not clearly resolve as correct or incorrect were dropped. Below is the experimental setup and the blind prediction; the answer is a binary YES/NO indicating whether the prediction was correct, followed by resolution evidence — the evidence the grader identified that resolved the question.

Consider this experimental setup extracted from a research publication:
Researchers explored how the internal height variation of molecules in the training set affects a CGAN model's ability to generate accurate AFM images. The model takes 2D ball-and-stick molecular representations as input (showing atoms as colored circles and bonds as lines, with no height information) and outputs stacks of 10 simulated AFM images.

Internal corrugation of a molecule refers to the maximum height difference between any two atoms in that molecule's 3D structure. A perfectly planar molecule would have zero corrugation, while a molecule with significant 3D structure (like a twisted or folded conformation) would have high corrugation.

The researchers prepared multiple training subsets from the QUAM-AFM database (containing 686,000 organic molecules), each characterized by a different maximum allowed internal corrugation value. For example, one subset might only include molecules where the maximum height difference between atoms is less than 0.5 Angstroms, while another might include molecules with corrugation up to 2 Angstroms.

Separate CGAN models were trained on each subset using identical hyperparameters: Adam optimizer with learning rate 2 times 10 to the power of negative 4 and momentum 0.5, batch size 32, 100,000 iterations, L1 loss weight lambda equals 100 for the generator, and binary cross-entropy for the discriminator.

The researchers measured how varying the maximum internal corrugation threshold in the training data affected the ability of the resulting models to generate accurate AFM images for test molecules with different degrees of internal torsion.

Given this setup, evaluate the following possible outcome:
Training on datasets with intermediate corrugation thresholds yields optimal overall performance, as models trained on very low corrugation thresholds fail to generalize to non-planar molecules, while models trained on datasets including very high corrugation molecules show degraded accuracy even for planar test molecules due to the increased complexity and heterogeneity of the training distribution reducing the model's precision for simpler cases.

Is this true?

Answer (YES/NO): NO